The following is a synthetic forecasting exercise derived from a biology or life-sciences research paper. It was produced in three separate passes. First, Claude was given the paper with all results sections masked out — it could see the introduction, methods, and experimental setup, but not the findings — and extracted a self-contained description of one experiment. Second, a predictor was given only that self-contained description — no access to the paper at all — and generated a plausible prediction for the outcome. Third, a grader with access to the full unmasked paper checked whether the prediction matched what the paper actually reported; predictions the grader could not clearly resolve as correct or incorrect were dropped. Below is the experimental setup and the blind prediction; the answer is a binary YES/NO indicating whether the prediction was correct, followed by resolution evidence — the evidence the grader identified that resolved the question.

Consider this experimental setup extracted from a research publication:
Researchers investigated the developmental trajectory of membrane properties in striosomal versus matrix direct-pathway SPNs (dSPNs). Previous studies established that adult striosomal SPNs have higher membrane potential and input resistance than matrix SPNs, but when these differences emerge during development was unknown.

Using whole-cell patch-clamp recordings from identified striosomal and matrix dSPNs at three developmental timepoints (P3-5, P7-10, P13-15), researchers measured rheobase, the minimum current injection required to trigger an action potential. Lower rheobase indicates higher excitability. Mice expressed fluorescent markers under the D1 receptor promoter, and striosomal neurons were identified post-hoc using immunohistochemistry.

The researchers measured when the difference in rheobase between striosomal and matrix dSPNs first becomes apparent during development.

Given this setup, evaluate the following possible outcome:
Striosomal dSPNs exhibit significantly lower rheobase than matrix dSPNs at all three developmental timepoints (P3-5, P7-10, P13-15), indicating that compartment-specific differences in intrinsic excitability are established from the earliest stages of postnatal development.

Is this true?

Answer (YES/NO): NO